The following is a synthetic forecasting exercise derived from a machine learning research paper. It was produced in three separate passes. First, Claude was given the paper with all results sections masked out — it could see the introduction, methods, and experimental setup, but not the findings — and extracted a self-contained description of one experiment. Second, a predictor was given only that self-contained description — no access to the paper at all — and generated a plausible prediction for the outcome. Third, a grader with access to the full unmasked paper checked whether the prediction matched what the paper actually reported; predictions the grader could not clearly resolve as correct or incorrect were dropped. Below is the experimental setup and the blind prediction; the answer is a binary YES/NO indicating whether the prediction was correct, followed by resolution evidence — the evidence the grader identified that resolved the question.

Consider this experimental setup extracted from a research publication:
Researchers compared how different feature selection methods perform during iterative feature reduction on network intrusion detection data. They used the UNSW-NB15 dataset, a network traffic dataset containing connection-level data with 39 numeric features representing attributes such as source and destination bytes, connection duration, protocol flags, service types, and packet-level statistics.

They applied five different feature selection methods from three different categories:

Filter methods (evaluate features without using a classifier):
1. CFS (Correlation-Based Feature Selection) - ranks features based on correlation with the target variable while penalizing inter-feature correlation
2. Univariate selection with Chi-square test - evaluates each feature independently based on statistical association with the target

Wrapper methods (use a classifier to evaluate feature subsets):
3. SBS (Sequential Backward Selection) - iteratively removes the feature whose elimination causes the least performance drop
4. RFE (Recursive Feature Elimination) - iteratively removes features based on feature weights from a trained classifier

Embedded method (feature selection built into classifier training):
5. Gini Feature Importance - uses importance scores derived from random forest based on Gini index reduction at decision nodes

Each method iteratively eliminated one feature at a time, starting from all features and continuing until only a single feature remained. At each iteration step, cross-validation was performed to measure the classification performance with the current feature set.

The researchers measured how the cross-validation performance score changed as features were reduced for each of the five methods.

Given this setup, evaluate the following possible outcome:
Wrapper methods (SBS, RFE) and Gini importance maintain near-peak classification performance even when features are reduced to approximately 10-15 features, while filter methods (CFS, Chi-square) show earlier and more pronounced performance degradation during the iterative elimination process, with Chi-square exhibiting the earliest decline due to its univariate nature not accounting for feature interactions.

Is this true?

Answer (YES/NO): NO